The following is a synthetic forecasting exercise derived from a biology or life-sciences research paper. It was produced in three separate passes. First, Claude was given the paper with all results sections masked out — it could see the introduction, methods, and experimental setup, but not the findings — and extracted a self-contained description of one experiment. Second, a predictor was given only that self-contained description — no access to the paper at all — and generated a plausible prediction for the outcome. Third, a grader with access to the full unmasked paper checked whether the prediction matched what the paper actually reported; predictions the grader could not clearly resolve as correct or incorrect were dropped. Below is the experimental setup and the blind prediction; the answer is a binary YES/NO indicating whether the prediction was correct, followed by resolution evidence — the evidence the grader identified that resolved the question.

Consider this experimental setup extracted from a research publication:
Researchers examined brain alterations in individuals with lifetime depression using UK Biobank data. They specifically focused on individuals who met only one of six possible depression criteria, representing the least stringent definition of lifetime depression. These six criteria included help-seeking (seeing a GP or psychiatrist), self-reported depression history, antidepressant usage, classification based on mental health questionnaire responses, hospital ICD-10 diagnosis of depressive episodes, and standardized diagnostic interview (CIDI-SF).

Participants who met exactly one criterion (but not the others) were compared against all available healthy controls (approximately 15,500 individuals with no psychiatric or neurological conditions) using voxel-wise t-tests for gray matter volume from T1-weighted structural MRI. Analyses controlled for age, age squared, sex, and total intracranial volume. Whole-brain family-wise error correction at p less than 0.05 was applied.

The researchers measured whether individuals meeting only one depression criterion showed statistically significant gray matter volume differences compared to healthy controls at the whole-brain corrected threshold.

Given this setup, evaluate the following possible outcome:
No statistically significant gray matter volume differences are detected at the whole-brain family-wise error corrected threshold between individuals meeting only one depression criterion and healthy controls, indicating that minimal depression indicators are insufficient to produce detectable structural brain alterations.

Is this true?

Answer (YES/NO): YES